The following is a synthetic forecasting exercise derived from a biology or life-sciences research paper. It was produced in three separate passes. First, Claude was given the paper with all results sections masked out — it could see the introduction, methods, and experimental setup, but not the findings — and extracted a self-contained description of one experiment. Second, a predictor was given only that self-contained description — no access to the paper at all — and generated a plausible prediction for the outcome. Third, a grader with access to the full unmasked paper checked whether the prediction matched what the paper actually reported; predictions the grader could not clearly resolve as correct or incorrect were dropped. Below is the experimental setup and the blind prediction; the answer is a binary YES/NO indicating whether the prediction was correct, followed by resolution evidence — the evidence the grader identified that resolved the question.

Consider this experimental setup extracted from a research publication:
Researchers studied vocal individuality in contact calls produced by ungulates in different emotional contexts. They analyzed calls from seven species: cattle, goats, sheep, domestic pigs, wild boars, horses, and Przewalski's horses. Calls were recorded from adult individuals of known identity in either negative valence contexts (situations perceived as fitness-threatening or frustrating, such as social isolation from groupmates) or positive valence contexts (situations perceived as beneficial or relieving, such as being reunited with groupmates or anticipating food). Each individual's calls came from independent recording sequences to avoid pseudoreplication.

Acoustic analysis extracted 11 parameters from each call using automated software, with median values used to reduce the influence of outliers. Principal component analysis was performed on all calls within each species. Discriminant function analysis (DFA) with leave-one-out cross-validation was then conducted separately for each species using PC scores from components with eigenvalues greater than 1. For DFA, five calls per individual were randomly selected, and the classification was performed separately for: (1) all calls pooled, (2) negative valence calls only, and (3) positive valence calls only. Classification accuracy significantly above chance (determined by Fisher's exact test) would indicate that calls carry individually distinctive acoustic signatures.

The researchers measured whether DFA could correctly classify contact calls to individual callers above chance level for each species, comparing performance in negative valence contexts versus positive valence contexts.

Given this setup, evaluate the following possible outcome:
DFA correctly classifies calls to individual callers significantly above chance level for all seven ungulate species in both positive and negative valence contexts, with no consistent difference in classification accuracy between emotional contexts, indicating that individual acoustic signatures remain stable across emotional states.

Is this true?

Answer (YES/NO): NO